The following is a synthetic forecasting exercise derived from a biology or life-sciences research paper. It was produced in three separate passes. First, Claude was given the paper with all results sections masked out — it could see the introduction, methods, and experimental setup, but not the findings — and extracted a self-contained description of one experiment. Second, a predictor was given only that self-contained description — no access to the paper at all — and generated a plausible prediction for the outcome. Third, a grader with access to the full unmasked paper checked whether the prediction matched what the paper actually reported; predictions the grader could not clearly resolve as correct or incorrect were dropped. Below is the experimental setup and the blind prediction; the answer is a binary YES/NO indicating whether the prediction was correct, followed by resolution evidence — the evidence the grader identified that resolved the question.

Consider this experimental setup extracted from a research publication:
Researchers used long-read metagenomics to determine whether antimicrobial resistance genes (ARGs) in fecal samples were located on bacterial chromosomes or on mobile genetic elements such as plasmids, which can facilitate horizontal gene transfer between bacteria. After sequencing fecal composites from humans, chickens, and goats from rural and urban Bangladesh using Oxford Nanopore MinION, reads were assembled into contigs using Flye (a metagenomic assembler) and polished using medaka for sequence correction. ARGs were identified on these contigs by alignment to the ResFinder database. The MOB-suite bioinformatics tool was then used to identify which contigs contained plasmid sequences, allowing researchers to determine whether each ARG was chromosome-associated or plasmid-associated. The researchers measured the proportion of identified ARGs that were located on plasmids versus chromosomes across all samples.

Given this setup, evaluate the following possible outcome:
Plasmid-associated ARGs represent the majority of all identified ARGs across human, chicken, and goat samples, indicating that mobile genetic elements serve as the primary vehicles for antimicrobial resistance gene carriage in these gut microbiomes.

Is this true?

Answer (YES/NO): NO